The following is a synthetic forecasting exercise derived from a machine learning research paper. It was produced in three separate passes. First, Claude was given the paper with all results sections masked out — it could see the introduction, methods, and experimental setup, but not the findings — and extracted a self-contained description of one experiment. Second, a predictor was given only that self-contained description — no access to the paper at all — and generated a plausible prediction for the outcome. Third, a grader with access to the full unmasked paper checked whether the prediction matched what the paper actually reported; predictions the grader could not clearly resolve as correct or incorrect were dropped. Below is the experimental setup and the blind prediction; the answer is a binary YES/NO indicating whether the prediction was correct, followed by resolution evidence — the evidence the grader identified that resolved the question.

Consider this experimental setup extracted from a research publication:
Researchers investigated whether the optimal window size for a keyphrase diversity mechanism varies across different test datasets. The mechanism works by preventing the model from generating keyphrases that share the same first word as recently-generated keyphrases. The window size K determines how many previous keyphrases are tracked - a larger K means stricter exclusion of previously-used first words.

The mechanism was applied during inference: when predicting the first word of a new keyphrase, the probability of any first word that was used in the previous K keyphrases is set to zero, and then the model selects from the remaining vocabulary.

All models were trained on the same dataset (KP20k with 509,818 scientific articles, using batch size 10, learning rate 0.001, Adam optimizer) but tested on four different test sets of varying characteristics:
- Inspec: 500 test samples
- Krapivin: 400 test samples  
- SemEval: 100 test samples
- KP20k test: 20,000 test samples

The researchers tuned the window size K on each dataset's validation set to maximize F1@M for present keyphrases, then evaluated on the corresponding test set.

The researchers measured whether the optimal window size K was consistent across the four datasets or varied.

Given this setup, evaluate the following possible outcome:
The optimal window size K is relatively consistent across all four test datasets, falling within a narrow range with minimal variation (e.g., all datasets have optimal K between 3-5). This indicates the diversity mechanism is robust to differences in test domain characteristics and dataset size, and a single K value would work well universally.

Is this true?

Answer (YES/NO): NO